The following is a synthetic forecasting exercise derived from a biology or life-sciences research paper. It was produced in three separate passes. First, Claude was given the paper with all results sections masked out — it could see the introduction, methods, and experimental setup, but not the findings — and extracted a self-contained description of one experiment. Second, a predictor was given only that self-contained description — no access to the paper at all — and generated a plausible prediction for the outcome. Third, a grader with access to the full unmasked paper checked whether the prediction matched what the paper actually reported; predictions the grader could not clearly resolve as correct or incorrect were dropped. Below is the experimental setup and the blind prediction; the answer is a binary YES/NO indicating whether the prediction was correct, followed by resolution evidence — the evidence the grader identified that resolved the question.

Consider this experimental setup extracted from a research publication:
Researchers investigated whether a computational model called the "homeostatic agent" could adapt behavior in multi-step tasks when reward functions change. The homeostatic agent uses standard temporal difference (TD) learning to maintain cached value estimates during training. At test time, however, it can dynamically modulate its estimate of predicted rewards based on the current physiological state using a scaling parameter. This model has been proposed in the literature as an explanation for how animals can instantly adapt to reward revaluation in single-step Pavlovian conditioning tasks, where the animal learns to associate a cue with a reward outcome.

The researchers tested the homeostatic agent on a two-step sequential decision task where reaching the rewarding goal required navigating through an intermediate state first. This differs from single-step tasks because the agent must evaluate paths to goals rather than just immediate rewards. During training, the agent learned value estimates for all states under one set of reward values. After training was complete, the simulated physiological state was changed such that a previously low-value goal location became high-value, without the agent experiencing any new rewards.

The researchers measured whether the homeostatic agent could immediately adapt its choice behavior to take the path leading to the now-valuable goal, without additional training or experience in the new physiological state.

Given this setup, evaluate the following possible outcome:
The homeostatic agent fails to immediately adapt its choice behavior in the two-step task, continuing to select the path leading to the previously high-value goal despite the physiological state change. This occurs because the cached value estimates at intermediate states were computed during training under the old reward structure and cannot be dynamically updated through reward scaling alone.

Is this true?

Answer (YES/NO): YES